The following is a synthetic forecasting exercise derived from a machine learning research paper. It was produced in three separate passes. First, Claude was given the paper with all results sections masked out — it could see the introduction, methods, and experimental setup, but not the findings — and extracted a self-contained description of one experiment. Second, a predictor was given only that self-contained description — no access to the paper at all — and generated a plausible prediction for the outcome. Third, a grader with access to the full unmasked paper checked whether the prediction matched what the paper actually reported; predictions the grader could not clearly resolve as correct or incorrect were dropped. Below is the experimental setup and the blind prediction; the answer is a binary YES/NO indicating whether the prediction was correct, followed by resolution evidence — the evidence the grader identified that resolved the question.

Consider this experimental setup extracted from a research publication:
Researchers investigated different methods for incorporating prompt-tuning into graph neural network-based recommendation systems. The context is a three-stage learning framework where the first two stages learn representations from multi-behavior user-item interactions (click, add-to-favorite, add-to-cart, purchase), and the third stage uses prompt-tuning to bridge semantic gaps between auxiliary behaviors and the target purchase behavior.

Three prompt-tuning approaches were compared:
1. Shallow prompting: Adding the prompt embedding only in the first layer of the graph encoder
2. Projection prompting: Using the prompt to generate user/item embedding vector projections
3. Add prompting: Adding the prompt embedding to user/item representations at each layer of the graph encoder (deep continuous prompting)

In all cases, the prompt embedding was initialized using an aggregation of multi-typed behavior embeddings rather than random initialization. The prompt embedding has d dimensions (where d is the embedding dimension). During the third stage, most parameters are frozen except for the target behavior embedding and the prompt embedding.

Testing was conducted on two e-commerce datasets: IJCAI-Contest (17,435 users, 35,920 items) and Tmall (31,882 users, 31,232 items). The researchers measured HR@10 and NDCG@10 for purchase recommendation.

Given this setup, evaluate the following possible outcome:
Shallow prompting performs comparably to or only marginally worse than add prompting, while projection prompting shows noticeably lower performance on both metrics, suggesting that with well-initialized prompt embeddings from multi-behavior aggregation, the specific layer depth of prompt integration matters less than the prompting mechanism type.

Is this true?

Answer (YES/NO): NO